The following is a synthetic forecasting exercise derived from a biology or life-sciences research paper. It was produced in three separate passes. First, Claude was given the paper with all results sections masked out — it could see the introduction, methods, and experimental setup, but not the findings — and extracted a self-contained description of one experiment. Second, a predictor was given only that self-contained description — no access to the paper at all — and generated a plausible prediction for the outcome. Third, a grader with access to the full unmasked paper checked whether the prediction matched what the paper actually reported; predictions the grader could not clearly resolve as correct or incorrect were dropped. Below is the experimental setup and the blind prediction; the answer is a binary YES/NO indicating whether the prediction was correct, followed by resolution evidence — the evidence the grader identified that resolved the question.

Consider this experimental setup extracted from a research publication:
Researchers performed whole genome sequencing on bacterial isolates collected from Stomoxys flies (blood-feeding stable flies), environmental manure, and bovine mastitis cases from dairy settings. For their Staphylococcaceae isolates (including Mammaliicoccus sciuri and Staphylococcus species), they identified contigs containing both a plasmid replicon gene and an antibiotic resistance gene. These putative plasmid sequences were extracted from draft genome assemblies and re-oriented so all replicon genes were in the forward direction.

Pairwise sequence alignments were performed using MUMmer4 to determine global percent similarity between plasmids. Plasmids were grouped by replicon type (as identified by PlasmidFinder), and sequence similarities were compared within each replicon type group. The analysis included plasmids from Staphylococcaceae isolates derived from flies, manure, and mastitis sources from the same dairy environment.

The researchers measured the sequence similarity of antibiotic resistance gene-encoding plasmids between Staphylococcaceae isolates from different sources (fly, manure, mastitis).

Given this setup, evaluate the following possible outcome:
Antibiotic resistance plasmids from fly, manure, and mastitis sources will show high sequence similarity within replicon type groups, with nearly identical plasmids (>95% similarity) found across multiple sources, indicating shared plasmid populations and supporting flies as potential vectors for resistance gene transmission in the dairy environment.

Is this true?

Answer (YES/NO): YES